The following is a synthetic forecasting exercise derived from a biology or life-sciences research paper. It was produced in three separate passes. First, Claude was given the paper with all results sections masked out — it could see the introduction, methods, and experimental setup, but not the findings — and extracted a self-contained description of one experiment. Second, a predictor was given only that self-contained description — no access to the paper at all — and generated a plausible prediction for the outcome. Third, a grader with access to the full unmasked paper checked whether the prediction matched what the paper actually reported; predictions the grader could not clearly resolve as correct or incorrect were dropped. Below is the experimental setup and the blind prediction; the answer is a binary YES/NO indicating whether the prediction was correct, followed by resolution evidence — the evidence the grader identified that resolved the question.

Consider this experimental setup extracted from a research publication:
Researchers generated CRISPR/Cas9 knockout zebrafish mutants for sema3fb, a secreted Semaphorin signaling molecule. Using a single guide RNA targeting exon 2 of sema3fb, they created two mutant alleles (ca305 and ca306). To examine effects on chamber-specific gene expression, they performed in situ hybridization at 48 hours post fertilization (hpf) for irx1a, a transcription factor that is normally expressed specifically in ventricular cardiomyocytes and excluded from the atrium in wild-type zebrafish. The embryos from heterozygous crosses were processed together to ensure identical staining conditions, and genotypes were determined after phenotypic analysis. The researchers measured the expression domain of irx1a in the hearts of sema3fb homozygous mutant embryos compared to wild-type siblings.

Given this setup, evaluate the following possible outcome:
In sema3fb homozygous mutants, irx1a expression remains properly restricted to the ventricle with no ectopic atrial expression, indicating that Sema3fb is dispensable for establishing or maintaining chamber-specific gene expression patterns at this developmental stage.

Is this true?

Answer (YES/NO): NO